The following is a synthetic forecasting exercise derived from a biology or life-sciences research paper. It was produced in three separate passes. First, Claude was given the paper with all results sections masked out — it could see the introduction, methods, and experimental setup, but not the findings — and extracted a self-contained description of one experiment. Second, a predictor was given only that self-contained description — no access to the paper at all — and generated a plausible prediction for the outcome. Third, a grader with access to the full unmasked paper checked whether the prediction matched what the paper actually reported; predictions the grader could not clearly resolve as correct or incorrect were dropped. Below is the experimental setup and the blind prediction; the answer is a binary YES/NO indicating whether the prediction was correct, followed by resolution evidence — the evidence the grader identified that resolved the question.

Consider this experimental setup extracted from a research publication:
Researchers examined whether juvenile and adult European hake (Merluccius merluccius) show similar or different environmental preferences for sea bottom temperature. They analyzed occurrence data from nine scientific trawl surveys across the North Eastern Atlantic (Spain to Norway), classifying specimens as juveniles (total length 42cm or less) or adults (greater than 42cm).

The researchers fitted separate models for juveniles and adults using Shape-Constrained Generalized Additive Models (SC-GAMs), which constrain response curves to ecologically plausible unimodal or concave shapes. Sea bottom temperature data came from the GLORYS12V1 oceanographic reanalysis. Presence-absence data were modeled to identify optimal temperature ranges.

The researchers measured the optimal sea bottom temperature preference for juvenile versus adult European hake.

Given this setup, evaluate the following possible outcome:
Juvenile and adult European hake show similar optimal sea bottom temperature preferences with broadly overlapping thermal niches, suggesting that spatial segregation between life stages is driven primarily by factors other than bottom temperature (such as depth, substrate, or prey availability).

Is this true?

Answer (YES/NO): NO